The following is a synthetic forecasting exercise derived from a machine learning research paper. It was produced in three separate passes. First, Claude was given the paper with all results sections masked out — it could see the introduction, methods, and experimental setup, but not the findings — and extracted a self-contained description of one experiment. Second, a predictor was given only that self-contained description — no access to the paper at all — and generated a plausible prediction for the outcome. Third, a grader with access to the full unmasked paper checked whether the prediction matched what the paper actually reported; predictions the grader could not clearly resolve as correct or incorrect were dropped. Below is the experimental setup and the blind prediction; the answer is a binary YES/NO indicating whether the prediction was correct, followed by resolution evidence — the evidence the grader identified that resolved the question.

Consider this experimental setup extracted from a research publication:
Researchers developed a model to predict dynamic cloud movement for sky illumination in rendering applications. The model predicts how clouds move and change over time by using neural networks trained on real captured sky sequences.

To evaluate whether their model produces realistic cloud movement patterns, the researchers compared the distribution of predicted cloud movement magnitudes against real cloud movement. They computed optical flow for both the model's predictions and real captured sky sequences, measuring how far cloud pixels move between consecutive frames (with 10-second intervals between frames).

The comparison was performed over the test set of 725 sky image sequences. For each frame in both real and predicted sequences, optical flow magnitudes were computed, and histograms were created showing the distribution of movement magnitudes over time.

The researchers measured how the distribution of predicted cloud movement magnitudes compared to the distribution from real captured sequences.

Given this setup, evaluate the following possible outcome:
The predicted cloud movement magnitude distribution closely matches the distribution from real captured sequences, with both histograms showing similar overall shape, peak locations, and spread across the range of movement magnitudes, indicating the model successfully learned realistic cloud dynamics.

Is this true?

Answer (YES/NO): YES